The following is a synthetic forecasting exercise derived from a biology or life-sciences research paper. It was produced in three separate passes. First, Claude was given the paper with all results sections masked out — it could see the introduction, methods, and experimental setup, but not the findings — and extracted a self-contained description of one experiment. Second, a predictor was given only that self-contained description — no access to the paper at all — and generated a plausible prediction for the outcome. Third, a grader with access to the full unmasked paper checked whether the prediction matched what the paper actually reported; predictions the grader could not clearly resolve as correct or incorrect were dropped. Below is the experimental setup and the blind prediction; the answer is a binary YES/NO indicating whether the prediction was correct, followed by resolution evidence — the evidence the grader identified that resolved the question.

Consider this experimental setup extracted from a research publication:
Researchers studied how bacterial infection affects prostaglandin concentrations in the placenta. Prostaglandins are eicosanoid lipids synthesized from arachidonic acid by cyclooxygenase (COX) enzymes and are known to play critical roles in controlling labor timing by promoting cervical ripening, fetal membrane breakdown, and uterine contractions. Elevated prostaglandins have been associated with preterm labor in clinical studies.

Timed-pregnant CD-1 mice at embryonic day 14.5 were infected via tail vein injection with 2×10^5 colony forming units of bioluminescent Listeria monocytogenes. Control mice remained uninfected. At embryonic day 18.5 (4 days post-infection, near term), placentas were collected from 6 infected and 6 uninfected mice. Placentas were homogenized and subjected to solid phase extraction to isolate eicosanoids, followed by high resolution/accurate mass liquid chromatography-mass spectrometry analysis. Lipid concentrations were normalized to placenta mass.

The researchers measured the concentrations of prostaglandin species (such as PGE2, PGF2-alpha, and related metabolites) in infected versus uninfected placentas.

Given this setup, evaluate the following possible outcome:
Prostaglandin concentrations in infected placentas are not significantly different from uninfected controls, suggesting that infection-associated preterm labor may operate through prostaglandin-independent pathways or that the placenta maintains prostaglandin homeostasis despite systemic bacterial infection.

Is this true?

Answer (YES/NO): NO